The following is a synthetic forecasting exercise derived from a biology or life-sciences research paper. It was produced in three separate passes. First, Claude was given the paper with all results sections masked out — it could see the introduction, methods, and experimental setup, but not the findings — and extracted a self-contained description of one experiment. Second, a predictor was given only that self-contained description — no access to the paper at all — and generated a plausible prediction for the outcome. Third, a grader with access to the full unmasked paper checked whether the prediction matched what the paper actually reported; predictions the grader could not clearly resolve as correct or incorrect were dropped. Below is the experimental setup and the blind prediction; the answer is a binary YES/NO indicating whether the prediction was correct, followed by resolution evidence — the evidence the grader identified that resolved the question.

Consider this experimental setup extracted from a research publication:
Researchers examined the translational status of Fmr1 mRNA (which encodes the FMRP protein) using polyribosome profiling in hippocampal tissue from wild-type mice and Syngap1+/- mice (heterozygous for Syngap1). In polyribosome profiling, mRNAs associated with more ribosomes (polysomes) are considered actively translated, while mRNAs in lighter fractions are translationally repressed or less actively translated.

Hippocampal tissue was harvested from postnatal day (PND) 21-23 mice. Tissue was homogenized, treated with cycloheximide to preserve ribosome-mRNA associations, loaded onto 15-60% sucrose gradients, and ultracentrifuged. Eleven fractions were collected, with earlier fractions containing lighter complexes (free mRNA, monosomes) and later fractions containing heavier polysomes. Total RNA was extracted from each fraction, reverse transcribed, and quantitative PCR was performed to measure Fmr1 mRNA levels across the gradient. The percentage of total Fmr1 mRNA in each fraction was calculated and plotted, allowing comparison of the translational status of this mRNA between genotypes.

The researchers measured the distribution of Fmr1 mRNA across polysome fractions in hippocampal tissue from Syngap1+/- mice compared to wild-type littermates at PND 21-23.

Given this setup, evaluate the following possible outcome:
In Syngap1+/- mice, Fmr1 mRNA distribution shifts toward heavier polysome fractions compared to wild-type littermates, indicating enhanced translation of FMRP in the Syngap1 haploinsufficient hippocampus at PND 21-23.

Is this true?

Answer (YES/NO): NO